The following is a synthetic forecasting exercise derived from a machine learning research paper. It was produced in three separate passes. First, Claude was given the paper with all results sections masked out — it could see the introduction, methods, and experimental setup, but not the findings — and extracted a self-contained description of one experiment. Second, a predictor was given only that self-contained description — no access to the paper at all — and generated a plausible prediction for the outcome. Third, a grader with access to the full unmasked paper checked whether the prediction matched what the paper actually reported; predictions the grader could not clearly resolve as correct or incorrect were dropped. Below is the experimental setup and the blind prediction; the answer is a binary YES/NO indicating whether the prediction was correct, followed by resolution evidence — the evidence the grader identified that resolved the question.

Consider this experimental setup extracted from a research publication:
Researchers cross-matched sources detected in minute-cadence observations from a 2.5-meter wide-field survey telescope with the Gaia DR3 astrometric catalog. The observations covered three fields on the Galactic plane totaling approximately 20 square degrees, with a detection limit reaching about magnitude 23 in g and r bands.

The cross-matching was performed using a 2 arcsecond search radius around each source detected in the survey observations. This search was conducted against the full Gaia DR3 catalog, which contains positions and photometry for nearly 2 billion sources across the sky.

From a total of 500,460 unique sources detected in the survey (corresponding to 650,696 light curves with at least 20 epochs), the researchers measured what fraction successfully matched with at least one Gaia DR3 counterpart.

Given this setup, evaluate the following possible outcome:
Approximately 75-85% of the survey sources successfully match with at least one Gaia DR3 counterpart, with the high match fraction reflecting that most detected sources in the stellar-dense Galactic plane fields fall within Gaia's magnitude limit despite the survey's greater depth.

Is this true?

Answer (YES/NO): NO